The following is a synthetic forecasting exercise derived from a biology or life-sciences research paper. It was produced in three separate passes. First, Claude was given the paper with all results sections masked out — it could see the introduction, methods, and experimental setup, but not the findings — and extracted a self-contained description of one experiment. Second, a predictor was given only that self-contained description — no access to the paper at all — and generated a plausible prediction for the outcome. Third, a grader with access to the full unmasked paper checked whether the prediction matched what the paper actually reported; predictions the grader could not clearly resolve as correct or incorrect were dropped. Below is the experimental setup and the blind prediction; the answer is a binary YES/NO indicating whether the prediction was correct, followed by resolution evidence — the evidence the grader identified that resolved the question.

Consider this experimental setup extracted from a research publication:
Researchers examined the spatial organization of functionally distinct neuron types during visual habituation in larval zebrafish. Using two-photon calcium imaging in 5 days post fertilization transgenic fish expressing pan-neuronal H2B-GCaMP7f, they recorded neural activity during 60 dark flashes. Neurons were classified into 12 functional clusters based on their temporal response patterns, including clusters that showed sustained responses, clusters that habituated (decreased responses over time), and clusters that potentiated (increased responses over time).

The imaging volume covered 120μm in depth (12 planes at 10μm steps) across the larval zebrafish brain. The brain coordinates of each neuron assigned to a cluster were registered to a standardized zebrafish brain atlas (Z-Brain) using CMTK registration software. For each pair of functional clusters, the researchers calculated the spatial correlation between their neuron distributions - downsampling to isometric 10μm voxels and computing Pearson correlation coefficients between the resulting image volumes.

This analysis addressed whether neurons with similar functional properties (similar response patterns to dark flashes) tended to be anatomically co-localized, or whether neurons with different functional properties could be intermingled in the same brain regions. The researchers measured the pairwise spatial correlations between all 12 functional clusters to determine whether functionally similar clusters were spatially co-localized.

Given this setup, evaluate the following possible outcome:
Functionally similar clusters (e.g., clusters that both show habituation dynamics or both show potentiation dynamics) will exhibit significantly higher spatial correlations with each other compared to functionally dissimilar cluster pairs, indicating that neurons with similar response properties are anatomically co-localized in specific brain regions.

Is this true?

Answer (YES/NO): NO